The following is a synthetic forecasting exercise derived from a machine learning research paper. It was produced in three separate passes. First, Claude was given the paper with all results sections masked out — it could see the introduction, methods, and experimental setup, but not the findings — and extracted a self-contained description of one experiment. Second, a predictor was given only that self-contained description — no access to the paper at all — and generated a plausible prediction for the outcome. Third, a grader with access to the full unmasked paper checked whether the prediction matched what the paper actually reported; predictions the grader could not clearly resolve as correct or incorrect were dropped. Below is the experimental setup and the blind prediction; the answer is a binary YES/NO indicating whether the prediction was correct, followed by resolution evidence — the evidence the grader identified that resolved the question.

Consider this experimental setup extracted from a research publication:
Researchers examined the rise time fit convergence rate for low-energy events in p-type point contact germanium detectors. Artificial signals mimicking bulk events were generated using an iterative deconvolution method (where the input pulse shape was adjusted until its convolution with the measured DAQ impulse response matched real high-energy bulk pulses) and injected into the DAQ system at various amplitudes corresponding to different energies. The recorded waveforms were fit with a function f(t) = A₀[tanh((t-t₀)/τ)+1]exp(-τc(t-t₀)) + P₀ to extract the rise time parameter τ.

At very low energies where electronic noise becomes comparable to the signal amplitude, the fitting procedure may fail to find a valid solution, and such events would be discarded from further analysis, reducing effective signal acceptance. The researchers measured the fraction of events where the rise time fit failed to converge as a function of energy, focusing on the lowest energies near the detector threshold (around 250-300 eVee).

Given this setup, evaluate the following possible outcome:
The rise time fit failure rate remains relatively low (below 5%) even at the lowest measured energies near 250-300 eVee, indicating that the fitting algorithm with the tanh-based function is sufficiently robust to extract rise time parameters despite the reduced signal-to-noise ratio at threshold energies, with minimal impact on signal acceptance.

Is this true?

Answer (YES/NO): YES